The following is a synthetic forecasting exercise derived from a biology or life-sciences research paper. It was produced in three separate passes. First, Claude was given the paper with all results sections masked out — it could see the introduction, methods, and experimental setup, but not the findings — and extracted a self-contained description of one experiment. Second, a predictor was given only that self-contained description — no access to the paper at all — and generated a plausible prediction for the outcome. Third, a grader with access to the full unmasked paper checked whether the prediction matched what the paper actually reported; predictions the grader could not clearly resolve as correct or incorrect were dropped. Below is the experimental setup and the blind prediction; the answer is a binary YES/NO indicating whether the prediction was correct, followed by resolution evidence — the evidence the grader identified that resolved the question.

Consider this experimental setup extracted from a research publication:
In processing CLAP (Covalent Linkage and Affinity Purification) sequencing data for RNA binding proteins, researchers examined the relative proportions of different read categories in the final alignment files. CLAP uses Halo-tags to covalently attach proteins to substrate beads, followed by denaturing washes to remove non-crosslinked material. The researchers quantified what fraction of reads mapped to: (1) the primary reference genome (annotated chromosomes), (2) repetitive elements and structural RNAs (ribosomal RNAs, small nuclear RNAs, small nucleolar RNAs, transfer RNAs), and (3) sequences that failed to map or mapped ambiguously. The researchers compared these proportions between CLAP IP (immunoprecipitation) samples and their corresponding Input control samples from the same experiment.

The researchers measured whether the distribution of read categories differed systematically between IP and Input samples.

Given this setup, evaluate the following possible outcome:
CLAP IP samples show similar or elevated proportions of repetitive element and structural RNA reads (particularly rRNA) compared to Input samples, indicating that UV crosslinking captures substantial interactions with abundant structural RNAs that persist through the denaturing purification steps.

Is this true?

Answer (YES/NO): NO